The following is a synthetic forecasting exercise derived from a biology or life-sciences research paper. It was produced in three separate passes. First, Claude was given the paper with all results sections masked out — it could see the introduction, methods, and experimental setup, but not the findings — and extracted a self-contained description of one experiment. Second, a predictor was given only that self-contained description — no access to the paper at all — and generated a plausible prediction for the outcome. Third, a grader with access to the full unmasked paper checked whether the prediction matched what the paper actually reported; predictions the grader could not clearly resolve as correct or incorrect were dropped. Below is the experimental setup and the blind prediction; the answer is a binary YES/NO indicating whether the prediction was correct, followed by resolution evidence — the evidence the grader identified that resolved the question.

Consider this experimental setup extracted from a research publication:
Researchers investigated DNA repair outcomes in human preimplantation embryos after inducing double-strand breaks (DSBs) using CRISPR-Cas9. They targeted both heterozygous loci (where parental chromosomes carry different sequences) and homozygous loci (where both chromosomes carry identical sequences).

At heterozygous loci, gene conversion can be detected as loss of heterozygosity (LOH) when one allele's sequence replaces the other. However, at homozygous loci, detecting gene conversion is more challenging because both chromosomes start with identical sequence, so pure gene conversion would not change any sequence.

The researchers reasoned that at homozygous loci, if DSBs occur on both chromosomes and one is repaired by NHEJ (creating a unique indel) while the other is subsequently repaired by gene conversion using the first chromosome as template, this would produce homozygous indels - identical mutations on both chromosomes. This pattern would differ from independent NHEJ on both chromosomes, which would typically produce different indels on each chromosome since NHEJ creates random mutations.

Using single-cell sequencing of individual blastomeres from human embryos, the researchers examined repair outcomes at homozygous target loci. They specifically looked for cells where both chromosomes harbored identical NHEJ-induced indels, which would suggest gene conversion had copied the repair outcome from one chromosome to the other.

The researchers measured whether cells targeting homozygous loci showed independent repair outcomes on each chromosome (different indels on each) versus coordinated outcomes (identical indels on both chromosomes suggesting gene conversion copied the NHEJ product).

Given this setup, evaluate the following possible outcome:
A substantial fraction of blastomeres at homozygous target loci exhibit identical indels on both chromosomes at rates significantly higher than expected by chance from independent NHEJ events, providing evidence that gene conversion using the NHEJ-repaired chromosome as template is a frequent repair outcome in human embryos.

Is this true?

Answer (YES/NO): YES